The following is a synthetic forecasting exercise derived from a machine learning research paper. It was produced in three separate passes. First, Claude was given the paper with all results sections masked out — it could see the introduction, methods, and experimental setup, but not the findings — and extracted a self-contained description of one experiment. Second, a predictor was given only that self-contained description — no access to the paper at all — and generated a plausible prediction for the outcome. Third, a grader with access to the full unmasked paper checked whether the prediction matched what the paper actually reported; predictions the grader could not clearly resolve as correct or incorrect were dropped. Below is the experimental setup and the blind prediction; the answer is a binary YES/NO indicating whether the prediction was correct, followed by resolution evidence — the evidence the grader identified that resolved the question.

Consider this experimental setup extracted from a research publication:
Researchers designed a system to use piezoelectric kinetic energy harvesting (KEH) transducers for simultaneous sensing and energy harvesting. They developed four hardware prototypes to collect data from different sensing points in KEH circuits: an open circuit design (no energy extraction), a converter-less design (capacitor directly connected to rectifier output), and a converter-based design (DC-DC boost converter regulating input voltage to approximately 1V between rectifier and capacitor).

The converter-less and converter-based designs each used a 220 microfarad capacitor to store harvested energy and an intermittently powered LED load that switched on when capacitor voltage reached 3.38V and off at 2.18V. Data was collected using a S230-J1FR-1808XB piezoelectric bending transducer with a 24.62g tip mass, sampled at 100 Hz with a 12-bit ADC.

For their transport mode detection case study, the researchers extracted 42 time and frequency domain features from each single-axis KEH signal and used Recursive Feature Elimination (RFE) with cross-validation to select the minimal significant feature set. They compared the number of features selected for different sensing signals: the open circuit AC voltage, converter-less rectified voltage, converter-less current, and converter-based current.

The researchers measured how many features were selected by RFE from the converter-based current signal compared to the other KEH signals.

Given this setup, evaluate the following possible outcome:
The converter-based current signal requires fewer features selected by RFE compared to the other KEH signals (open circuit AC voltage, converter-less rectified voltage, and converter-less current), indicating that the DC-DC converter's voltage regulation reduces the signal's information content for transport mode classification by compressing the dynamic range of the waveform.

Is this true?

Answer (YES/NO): NO